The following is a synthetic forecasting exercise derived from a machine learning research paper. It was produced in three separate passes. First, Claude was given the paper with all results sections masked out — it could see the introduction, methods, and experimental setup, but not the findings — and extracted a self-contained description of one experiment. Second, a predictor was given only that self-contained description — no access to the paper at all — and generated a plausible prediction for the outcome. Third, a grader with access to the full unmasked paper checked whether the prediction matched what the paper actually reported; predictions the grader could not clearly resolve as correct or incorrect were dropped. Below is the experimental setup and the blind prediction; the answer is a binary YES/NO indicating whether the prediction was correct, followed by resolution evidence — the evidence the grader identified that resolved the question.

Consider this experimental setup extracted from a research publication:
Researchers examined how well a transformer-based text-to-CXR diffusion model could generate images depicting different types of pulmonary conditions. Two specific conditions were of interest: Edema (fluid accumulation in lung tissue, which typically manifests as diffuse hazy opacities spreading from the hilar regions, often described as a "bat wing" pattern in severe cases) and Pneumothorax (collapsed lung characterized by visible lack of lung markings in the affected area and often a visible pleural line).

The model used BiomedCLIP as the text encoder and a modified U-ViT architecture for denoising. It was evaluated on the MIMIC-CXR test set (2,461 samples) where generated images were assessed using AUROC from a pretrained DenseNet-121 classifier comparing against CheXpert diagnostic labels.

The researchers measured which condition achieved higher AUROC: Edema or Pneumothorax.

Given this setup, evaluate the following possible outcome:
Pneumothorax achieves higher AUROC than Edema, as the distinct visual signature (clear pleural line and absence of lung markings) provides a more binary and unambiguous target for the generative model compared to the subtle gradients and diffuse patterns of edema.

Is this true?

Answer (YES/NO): NO